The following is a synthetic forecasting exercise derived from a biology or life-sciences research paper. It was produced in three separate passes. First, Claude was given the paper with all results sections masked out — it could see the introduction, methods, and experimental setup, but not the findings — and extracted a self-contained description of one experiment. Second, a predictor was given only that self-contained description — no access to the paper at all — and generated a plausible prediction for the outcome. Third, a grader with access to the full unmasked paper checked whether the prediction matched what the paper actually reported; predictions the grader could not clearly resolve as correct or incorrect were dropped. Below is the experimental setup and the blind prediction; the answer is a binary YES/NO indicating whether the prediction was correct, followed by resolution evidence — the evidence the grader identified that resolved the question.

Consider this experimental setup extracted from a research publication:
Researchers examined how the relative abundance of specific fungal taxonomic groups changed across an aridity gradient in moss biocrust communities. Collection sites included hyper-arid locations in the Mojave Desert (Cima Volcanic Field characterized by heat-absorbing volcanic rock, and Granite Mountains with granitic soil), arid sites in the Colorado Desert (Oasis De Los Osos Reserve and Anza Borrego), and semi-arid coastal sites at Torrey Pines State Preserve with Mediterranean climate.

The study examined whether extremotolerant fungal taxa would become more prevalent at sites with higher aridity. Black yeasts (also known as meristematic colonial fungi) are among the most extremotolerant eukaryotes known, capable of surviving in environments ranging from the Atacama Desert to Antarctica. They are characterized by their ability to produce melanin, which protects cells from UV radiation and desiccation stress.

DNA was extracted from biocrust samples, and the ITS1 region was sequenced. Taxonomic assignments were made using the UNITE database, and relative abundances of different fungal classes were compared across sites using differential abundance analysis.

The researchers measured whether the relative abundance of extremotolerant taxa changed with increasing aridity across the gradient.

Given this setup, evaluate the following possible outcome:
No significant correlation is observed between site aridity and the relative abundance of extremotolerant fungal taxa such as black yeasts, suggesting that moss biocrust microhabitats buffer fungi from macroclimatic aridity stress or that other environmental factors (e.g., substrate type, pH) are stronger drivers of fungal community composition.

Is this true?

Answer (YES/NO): NO